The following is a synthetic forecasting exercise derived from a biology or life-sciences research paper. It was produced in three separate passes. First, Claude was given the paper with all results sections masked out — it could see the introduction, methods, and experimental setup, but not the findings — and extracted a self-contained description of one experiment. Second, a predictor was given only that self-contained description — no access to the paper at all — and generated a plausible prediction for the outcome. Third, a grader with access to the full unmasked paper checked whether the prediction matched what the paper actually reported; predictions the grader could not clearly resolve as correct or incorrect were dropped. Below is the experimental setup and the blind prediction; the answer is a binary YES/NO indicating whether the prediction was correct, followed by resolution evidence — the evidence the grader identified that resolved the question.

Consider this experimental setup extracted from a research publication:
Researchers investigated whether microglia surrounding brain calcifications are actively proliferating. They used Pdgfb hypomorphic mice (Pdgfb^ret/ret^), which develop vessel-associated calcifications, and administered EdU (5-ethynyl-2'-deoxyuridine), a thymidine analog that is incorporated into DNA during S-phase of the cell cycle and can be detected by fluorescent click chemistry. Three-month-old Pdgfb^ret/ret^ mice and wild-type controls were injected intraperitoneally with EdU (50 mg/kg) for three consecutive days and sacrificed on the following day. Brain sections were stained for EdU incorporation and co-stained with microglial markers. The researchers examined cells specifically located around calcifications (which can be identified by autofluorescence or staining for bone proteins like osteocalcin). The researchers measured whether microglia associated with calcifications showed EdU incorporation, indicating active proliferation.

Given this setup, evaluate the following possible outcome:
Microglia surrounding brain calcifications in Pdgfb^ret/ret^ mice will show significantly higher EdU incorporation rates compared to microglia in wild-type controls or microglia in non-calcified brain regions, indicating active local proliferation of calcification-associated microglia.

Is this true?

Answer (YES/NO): YES